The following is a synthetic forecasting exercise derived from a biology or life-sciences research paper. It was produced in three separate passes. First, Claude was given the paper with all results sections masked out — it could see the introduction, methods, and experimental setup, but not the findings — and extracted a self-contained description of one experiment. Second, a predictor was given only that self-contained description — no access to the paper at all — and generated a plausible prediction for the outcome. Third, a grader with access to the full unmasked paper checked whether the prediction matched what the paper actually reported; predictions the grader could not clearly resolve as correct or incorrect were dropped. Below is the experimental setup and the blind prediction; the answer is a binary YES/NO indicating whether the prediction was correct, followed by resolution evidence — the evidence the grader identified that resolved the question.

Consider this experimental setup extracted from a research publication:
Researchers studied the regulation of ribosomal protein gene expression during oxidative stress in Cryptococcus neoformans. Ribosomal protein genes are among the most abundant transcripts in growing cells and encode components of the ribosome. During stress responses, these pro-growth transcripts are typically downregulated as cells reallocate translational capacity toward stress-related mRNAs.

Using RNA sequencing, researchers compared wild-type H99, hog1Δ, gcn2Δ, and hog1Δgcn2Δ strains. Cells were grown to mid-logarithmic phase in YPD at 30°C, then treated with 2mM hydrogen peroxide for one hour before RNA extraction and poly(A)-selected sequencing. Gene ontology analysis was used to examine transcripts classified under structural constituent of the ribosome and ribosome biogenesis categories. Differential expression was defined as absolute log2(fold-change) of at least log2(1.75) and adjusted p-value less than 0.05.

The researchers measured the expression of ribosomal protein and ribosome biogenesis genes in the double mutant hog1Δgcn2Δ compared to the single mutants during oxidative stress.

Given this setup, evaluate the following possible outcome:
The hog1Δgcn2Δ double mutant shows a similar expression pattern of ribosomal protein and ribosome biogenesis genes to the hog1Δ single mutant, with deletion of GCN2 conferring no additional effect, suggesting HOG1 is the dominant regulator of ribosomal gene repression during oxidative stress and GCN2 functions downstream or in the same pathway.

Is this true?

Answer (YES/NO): NO